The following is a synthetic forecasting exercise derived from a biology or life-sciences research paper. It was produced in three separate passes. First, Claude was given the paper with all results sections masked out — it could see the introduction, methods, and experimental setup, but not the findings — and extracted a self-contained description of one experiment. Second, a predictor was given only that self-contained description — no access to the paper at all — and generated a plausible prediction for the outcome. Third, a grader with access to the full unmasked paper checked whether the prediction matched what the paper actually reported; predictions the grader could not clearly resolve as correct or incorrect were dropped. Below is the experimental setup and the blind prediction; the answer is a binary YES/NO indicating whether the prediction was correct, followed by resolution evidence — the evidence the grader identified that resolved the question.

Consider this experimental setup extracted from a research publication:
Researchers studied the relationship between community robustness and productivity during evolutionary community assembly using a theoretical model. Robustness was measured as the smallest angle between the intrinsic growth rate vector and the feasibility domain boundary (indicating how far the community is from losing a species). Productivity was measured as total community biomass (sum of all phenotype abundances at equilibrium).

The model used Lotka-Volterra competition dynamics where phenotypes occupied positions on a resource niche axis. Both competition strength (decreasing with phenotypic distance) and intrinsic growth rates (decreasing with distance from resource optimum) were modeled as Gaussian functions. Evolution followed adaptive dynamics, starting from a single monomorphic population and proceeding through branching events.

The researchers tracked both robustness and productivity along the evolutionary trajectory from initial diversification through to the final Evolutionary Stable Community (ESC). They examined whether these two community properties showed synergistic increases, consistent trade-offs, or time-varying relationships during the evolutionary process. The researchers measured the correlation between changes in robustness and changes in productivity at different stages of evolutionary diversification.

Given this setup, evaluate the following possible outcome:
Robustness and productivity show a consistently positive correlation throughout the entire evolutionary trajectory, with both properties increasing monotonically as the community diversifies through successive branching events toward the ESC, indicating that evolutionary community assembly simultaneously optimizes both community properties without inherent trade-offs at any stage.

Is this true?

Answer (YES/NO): NO